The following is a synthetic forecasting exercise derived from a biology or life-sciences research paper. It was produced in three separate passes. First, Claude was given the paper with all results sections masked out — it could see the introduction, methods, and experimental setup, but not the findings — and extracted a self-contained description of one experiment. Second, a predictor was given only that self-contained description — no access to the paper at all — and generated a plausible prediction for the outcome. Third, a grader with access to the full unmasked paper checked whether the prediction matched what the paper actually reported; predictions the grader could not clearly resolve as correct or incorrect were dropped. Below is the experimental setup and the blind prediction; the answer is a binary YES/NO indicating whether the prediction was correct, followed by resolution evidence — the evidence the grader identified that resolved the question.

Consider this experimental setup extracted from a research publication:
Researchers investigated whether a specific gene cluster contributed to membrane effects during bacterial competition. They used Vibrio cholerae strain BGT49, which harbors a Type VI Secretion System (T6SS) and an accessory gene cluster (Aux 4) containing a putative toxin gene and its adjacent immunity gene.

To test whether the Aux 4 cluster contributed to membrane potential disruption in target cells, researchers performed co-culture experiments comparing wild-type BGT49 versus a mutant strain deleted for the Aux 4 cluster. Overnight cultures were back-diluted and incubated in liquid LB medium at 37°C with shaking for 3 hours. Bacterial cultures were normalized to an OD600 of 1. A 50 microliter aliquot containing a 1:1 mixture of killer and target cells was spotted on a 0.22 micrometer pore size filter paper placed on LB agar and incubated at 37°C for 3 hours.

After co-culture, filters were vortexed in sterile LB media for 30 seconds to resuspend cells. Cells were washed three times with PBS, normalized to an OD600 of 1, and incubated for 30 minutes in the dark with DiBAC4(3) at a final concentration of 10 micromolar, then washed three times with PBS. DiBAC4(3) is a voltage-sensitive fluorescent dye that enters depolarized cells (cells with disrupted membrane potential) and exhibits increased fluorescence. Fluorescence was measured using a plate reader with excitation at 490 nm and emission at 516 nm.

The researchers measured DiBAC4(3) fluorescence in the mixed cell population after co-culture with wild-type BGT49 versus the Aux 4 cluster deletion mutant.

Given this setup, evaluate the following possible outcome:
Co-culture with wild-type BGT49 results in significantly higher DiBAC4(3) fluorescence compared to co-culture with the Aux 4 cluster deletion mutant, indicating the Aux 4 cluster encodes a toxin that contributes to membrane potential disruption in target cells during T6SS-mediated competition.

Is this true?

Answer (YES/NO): YES